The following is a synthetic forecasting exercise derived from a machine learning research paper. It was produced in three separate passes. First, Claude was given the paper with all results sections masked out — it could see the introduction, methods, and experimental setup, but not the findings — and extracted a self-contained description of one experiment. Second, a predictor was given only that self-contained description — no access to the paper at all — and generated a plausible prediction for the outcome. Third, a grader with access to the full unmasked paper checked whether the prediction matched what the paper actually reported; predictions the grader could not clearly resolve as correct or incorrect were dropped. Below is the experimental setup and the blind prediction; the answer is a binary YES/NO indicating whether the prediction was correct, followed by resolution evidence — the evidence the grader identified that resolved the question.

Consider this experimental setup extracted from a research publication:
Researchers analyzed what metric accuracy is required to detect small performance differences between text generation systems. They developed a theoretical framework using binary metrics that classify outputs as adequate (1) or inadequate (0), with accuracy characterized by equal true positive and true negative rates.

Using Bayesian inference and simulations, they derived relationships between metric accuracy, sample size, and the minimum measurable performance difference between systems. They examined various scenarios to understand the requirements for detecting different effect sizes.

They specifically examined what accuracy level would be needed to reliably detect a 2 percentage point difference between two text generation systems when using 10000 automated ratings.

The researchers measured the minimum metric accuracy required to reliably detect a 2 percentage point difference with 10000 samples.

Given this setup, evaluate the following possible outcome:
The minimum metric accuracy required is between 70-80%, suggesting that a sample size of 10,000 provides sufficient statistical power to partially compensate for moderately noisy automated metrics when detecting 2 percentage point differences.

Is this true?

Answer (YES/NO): NO